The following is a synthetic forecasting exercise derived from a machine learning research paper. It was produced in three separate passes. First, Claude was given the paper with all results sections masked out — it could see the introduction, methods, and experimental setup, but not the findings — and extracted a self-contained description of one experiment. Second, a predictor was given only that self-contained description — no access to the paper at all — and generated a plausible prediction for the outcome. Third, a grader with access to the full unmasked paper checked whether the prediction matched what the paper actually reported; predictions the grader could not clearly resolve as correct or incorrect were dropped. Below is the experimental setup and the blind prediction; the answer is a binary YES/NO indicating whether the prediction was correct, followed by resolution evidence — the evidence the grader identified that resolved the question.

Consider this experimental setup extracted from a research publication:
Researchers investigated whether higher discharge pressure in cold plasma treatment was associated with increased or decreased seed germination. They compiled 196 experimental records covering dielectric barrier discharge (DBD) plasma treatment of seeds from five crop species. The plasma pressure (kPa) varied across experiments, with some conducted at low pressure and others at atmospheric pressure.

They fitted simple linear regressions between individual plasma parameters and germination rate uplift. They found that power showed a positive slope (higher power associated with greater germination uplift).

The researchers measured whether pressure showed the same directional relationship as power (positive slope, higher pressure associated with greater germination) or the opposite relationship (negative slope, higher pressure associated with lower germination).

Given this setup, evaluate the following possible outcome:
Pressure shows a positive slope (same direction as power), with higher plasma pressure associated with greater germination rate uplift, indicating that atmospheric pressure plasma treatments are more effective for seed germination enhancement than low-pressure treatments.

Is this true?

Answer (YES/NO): NO